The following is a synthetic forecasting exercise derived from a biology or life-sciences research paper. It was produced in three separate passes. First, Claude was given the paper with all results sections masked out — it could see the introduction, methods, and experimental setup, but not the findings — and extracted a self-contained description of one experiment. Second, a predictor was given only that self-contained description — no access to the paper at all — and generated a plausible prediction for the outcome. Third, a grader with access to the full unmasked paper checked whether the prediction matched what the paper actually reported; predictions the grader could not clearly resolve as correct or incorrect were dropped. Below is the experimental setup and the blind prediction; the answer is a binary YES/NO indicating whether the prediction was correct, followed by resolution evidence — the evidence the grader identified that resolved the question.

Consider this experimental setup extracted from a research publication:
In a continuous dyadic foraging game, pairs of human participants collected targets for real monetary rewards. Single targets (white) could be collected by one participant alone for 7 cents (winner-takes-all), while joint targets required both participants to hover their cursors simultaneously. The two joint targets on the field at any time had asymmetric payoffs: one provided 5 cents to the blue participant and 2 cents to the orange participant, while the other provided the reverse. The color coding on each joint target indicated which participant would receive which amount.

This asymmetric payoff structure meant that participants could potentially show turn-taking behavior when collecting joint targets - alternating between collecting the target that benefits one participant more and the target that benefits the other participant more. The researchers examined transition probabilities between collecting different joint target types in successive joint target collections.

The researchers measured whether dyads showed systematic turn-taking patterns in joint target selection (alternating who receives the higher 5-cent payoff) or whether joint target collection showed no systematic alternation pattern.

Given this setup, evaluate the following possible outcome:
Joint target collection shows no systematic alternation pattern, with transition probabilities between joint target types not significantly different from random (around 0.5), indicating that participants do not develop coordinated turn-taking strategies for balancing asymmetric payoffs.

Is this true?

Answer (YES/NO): NO